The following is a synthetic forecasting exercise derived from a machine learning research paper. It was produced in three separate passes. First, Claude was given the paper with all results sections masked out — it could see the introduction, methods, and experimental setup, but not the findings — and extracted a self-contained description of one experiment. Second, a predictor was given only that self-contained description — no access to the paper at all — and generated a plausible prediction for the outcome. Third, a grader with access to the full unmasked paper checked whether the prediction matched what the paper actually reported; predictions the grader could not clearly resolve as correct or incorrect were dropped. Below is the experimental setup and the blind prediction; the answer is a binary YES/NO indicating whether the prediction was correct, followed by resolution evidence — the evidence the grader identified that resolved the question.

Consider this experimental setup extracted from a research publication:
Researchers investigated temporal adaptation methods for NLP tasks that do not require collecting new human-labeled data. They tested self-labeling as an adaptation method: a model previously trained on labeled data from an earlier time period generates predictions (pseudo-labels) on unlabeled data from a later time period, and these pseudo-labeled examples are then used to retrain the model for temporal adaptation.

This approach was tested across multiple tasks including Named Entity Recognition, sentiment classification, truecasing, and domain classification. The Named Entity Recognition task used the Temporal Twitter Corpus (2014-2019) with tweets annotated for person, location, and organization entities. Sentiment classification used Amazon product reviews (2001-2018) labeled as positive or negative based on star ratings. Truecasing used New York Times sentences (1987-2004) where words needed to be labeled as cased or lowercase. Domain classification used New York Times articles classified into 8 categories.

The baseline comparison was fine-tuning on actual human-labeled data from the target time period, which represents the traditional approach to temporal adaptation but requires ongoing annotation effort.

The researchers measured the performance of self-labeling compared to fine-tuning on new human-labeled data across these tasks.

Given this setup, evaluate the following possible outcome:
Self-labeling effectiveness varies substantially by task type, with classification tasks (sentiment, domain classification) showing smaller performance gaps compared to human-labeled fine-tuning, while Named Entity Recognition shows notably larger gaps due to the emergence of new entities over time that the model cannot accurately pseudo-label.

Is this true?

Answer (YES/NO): NO